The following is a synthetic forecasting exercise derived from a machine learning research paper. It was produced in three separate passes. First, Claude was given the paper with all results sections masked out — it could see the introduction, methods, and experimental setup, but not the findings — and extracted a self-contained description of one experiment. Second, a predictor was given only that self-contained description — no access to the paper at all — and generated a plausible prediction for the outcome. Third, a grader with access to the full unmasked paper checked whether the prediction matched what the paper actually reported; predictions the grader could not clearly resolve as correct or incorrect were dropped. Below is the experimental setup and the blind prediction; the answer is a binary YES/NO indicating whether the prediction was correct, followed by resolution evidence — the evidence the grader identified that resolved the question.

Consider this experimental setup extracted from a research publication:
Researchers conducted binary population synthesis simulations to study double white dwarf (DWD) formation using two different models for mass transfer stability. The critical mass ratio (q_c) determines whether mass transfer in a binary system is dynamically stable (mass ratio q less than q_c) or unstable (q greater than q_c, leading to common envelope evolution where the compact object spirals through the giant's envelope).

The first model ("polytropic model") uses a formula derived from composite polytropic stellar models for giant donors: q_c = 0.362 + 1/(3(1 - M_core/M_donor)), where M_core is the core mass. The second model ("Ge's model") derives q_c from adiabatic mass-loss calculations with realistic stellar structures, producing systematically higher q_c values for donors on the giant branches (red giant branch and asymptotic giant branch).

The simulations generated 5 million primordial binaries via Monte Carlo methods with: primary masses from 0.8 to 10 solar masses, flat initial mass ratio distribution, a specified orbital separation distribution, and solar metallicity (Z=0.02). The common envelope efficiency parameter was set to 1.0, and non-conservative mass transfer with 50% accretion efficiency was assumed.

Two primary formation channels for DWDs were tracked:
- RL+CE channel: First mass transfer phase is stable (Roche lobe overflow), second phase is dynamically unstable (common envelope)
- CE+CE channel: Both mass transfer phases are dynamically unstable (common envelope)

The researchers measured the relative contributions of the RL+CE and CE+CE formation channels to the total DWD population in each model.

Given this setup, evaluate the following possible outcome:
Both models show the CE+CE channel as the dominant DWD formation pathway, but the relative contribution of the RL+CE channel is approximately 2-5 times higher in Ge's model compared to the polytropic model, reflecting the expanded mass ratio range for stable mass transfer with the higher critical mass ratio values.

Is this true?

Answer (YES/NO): NO